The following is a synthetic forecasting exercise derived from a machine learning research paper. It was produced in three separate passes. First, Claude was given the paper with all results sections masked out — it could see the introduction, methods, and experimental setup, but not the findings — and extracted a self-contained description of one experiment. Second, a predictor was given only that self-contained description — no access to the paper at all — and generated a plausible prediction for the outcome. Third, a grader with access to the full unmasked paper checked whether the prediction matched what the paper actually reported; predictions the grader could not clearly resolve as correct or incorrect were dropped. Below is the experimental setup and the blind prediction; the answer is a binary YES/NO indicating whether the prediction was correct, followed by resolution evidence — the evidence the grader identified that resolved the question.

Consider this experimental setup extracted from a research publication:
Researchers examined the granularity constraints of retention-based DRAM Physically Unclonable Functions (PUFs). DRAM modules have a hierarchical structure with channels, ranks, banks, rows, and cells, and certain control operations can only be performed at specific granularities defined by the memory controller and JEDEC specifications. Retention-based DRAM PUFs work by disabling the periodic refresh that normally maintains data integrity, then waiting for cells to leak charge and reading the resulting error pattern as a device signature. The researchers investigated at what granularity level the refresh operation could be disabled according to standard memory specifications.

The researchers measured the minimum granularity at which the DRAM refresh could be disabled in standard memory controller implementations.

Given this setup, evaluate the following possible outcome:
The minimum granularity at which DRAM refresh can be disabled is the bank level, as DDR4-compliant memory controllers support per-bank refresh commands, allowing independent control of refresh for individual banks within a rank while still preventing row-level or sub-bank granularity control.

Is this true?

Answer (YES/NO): NO